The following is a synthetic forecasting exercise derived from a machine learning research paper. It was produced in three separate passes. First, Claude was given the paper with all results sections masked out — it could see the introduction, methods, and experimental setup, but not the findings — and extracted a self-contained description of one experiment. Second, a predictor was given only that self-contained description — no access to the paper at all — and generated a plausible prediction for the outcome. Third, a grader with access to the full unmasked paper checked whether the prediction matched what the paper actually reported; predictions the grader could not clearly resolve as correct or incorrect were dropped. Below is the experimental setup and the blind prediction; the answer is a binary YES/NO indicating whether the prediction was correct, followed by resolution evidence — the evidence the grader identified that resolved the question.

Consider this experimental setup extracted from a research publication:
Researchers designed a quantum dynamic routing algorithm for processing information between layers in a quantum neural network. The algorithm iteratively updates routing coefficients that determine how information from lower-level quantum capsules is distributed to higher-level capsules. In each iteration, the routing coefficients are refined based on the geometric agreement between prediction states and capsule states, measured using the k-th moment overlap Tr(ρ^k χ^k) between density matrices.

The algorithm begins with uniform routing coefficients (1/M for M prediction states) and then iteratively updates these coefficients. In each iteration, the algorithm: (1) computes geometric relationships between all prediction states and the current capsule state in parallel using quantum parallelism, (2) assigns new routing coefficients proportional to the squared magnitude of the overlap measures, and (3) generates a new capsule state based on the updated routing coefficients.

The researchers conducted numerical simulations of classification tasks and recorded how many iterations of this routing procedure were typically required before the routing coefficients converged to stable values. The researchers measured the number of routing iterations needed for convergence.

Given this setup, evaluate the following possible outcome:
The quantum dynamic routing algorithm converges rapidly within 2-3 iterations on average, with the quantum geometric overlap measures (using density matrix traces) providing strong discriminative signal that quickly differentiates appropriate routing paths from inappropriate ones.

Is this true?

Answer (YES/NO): YES